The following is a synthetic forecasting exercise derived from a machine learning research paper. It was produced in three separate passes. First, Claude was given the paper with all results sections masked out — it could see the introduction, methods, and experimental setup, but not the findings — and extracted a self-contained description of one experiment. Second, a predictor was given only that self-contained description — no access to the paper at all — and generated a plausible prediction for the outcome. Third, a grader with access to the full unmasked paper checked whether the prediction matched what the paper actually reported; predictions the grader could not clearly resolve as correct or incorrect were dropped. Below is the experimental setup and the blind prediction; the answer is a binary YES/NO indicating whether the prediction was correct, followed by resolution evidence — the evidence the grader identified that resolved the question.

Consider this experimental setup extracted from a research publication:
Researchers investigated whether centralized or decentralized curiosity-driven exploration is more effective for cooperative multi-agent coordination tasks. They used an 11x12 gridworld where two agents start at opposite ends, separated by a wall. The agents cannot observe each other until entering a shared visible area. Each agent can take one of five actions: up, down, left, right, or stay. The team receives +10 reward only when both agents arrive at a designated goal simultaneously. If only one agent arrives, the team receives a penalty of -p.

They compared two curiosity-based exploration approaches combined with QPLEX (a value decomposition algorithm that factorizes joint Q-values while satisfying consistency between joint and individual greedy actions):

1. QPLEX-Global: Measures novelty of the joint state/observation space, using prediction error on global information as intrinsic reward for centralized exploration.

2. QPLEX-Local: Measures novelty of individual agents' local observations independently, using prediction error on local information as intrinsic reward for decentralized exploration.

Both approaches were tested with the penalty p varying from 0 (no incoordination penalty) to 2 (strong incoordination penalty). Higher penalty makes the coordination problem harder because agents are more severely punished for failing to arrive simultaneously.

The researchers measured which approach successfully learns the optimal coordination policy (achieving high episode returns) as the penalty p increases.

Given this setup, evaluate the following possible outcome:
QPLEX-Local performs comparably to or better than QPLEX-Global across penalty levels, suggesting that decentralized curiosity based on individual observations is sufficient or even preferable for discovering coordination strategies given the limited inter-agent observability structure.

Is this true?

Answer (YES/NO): NO